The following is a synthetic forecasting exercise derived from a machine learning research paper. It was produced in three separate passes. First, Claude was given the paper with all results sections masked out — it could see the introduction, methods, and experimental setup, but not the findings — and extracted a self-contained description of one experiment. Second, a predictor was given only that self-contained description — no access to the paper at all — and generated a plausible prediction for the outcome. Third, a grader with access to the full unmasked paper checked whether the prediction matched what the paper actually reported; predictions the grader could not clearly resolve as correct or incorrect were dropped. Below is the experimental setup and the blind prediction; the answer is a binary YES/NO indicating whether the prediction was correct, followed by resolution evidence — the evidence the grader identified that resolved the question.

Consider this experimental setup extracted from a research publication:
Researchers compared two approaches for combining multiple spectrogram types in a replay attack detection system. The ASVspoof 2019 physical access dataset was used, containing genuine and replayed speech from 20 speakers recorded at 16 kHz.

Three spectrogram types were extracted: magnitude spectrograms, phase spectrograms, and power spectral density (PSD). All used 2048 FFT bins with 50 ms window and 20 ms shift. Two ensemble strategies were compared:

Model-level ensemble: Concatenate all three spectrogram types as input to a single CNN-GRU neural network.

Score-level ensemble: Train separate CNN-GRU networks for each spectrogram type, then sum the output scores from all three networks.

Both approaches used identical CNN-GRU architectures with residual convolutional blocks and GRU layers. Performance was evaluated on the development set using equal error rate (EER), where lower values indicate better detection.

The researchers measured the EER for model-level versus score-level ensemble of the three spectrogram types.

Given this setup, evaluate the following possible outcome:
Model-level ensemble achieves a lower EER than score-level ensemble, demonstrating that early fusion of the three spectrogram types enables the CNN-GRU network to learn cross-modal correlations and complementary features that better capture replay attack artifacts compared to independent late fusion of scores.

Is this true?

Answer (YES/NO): NO